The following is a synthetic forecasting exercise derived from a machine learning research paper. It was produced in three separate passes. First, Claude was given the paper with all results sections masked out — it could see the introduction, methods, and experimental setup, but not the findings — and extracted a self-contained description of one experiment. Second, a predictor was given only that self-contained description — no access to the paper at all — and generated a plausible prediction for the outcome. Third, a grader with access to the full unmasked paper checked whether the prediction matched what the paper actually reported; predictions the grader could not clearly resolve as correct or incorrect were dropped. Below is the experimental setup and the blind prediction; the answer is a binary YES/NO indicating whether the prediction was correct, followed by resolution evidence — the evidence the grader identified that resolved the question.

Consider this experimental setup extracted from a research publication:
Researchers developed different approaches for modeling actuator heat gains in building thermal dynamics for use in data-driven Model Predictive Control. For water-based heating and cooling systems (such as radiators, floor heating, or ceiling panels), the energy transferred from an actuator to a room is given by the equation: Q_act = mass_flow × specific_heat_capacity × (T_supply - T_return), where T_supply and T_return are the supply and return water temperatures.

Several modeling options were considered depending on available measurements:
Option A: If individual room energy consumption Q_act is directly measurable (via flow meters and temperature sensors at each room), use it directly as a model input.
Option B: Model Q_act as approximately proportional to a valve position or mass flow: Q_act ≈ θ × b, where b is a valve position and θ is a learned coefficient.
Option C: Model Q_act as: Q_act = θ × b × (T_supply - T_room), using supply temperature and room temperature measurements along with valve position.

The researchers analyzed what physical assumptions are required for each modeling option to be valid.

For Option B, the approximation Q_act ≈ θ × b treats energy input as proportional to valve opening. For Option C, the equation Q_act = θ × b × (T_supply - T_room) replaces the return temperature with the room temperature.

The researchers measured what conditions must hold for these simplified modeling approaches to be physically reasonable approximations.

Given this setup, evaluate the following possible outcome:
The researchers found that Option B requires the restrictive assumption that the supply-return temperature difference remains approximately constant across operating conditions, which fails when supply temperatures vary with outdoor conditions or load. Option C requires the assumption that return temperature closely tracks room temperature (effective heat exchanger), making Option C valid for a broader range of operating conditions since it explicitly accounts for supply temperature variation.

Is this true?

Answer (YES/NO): NO